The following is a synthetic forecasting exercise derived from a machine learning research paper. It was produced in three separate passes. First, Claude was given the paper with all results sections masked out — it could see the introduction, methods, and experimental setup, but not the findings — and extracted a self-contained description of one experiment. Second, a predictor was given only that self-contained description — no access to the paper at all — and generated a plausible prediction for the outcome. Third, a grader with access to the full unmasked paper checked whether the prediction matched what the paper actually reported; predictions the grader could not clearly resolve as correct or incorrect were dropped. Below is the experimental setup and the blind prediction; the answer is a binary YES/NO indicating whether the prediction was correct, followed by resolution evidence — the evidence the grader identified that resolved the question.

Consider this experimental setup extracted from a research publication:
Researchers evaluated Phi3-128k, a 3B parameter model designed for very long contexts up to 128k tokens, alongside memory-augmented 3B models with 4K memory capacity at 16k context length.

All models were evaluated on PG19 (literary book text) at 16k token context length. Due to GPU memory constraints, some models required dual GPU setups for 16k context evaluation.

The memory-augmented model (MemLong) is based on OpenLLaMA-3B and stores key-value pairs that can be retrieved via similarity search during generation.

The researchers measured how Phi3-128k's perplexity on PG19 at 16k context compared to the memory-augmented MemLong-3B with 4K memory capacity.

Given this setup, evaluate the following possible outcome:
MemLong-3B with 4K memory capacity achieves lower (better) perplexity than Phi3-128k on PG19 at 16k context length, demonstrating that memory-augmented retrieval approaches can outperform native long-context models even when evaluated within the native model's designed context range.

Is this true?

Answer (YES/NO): YES